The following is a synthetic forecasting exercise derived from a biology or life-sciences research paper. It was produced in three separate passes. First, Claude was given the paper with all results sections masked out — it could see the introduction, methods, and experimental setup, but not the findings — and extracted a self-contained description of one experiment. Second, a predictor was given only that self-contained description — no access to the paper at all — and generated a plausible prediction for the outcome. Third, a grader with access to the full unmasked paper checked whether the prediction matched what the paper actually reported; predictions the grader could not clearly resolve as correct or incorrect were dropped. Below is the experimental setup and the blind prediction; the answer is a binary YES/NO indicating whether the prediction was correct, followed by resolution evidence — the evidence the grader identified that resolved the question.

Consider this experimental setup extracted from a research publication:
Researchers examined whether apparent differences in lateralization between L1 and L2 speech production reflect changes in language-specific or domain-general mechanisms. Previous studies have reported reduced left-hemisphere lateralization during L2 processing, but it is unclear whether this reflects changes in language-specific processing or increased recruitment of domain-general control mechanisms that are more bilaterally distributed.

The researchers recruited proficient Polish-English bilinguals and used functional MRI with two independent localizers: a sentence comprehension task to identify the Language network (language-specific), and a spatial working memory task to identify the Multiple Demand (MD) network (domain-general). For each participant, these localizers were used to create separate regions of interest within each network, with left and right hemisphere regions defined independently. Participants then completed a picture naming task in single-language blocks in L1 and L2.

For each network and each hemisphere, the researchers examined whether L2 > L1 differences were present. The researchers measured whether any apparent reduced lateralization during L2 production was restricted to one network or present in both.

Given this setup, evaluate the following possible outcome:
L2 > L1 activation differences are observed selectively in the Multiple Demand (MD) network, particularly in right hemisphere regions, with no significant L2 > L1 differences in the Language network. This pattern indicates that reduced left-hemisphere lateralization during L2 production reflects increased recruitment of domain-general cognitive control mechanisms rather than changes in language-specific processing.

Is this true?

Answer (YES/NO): NO